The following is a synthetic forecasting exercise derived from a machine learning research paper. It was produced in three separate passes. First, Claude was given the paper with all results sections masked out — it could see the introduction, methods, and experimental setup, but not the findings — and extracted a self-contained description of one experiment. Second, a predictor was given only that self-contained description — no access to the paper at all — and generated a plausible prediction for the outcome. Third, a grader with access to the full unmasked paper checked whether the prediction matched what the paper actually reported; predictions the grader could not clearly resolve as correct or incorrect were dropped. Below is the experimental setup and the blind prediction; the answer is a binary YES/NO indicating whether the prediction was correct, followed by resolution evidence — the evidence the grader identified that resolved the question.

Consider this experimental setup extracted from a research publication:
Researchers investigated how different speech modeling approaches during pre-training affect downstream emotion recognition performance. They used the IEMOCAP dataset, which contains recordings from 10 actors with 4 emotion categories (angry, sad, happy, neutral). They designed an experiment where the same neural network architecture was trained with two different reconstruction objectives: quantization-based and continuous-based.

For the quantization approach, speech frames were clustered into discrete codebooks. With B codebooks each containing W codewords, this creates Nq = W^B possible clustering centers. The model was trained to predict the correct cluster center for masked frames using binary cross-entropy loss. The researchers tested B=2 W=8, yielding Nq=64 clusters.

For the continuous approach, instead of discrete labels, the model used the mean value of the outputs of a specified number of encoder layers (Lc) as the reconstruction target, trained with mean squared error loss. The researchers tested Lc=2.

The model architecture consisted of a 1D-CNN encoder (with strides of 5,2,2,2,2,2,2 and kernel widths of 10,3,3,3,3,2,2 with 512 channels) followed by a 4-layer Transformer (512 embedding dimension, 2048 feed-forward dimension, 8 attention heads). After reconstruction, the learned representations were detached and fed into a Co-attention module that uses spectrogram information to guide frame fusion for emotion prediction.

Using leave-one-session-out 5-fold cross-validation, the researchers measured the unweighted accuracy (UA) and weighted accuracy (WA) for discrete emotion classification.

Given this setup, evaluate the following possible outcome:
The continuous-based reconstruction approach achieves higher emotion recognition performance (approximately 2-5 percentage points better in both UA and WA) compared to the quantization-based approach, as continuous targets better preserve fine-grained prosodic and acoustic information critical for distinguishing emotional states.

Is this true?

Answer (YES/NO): NO